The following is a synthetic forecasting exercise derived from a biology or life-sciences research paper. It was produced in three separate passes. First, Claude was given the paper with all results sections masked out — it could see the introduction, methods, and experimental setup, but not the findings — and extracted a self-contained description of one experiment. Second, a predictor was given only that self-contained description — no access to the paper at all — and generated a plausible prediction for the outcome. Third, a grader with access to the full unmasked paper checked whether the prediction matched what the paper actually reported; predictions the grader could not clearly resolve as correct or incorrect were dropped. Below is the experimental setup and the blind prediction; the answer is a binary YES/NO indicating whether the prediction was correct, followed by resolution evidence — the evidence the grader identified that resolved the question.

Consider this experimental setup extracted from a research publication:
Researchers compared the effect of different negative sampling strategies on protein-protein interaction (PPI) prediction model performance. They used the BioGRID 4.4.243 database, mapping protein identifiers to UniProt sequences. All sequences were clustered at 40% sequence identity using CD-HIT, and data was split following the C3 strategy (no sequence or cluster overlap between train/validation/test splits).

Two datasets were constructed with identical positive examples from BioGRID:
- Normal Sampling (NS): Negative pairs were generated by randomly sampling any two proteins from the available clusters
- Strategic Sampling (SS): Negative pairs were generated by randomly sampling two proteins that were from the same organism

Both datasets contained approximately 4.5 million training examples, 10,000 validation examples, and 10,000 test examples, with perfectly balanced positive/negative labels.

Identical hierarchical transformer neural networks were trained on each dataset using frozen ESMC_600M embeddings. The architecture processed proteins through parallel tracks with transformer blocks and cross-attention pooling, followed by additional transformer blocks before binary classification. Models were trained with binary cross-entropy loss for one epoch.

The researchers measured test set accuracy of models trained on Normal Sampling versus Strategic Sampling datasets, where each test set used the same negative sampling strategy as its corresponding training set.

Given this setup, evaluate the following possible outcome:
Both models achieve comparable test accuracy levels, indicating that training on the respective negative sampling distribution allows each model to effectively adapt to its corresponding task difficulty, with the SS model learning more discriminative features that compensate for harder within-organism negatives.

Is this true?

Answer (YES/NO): NO